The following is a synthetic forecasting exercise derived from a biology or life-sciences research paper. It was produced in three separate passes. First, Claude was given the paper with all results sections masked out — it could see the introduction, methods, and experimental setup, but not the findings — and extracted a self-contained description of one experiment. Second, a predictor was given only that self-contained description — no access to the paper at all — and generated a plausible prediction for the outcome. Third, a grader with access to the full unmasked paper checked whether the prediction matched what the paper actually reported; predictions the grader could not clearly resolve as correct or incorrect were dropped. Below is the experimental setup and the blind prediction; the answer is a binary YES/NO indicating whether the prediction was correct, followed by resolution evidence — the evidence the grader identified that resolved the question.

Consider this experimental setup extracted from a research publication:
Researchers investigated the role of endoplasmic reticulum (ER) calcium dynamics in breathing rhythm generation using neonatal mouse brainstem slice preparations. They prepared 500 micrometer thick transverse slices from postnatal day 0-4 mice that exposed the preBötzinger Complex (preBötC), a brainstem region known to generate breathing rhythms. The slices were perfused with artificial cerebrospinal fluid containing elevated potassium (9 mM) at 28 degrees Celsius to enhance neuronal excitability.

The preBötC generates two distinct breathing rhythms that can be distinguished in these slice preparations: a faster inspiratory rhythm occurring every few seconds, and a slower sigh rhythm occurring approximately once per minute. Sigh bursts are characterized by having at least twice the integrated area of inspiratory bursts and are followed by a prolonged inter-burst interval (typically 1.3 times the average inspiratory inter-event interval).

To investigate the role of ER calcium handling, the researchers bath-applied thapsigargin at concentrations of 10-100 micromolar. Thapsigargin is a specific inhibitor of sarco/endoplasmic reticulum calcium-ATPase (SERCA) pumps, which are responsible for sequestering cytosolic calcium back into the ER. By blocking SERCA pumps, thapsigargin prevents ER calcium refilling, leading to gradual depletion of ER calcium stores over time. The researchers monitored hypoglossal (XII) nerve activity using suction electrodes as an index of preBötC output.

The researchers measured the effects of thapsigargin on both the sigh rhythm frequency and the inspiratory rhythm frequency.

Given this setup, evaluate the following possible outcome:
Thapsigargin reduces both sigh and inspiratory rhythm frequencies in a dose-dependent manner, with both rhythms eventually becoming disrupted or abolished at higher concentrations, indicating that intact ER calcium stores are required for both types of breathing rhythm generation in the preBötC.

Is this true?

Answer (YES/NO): NO